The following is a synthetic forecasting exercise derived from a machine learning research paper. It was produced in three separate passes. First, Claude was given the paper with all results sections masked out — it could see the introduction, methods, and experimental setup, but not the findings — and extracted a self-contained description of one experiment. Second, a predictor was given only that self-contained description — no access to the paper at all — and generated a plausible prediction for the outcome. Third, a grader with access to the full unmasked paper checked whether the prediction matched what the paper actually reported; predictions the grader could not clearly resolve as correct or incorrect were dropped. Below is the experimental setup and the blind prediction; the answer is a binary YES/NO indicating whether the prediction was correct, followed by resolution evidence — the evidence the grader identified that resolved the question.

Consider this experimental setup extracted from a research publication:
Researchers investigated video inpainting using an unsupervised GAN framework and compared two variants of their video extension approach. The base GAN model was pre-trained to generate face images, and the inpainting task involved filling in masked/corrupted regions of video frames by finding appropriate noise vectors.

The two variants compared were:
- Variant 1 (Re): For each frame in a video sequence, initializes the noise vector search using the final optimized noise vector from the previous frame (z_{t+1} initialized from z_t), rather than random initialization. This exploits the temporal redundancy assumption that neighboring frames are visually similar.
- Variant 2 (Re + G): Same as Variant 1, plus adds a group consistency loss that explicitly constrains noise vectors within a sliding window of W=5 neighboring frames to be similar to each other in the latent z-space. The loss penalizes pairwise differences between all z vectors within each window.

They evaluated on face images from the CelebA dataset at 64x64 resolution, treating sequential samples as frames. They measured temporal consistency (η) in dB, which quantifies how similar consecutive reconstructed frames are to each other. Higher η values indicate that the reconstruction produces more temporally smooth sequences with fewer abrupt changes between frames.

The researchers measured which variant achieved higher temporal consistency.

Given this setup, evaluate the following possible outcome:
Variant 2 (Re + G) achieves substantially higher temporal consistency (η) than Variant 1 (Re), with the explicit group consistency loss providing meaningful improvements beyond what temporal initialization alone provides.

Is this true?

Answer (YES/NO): NO